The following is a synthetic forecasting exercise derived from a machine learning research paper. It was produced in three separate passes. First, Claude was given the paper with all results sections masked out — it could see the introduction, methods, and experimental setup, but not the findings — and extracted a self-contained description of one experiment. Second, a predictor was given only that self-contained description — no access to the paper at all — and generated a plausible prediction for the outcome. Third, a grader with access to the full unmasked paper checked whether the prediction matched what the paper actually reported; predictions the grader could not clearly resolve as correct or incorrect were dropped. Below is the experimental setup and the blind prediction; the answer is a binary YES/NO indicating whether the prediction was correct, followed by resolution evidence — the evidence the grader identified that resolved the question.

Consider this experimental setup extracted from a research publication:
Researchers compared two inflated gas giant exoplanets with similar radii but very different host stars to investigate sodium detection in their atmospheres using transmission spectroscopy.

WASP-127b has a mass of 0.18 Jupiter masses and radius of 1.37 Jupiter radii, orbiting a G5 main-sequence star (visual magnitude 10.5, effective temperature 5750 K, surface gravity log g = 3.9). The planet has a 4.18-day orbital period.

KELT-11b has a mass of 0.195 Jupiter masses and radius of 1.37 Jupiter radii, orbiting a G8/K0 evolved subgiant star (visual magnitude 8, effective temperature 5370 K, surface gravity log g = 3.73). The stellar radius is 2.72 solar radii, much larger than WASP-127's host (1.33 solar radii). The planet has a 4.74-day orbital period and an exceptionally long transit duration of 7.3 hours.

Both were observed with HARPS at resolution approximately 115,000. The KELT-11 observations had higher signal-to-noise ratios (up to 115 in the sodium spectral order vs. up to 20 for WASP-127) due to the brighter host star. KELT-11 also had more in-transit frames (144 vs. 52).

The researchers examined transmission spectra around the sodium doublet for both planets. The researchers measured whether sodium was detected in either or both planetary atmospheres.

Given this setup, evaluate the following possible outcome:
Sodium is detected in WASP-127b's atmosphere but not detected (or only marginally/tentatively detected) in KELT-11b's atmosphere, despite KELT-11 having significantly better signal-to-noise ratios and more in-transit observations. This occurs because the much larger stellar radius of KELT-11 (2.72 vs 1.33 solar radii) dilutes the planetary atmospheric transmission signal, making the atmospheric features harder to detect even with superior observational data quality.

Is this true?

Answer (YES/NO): NO